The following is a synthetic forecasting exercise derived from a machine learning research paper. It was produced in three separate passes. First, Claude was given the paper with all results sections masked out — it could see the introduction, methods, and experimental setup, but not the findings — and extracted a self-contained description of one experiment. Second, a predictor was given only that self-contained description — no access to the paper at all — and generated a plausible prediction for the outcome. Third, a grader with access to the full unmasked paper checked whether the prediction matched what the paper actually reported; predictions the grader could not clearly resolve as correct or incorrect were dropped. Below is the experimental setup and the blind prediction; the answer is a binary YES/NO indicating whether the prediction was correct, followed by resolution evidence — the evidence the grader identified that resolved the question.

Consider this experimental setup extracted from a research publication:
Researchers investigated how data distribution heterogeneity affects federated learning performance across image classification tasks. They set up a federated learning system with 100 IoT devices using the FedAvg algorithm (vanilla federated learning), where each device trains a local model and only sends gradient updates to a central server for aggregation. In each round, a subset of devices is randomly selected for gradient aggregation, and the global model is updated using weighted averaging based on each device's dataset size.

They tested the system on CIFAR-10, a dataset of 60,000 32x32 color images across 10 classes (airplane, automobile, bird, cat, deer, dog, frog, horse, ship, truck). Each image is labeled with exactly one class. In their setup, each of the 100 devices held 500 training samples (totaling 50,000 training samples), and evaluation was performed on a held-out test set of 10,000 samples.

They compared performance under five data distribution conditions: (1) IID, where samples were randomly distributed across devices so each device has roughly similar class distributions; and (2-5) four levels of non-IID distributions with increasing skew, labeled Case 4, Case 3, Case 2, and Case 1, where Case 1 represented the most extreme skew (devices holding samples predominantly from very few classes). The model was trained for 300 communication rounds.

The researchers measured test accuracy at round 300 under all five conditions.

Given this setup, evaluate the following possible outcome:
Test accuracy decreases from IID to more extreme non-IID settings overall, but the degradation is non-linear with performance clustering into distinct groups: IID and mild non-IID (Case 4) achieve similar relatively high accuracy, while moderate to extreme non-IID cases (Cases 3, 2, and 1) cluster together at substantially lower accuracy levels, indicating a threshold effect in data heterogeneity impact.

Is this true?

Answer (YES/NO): NO